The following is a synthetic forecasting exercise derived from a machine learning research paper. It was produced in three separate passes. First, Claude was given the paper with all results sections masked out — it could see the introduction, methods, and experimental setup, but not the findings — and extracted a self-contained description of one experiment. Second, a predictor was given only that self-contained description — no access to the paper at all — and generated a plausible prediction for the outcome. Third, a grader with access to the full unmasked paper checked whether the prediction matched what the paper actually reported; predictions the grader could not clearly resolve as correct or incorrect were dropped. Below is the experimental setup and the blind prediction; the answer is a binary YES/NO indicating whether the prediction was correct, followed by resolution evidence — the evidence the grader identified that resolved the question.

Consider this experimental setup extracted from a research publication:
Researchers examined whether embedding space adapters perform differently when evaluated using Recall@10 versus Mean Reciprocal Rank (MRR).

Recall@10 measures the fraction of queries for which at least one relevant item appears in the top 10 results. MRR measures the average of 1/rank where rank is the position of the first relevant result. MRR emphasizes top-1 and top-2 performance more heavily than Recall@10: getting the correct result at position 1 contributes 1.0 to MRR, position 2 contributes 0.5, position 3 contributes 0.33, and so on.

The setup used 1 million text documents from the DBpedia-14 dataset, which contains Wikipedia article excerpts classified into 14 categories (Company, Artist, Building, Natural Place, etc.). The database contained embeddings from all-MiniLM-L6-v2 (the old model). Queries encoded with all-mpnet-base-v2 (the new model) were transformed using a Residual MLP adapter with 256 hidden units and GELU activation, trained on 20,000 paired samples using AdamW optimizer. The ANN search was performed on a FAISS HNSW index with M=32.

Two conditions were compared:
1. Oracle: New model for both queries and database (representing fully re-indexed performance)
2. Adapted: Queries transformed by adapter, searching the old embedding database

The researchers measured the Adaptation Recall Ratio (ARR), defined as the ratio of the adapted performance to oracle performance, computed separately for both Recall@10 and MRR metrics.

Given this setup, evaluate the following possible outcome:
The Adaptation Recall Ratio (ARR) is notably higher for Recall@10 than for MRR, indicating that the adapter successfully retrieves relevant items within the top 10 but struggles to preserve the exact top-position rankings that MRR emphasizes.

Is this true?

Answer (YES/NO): NO